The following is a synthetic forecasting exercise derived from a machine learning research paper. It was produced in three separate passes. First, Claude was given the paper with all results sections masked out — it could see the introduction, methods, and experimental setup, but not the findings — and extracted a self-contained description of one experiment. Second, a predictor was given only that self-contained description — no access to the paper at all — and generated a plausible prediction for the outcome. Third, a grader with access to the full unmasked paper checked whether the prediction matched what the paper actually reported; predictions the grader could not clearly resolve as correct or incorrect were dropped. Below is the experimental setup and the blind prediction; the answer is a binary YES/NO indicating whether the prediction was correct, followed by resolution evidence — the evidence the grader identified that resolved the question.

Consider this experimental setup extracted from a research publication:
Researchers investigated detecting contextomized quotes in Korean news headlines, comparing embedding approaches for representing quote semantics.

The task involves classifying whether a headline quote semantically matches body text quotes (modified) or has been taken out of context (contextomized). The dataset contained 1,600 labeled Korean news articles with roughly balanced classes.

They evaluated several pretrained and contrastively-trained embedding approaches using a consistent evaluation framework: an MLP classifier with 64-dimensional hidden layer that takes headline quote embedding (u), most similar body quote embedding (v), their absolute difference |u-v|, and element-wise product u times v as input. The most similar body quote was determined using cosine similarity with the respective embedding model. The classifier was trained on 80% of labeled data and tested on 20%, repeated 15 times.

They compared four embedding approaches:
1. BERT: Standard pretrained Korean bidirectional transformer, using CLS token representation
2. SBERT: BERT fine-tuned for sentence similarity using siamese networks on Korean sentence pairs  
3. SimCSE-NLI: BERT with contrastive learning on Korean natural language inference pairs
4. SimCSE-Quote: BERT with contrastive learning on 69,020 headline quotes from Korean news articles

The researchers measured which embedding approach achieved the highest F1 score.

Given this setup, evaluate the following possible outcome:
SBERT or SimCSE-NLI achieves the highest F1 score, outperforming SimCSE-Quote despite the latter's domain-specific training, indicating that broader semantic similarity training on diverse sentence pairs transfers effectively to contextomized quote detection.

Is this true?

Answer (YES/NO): NO